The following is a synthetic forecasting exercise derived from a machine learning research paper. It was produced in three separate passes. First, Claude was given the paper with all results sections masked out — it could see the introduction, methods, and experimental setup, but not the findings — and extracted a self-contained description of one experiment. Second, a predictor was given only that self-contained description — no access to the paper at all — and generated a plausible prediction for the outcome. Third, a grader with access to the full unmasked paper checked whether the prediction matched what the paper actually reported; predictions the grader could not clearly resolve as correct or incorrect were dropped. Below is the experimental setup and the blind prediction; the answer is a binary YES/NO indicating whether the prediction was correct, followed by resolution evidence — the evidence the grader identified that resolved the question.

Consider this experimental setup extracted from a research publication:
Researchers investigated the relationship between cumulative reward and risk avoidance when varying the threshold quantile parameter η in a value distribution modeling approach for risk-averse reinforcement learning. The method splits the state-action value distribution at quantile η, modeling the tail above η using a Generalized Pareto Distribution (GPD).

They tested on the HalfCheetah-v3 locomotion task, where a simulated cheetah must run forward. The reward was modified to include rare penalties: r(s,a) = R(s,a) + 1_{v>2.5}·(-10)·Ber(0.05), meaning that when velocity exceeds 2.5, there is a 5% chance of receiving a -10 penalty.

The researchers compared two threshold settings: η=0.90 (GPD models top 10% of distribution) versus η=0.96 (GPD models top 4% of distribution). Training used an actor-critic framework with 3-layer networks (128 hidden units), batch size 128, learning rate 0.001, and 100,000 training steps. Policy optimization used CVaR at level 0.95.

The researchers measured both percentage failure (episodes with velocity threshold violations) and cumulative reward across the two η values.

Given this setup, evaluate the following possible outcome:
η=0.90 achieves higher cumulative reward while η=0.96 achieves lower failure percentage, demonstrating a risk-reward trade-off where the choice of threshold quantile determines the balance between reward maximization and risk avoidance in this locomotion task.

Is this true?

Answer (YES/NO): NO